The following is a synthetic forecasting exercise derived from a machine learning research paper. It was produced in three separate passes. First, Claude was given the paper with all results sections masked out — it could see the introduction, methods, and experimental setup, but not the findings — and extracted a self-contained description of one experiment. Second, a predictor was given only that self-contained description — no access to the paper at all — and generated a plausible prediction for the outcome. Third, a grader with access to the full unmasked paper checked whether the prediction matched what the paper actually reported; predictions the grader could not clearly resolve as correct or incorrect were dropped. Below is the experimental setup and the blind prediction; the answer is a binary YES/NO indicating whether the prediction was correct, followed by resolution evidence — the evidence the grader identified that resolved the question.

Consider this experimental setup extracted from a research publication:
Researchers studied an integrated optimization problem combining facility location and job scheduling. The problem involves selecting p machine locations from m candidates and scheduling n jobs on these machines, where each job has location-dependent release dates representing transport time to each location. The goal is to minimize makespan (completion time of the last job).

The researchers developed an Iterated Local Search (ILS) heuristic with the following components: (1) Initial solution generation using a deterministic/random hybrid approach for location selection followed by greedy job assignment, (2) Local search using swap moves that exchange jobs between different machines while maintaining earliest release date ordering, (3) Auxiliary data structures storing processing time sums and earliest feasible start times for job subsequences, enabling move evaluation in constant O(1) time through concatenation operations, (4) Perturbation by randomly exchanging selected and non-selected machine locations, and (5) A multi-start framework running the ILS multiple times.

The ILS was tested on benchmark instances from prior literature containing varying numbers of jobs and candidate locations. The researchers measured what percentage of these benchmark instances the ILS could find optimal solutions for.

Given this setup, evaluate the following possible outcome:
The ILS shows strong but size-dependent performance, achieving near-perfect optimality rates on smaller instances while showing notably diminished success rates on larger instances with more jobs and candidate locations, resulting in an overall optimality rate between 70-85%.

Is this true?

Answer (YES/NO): NO